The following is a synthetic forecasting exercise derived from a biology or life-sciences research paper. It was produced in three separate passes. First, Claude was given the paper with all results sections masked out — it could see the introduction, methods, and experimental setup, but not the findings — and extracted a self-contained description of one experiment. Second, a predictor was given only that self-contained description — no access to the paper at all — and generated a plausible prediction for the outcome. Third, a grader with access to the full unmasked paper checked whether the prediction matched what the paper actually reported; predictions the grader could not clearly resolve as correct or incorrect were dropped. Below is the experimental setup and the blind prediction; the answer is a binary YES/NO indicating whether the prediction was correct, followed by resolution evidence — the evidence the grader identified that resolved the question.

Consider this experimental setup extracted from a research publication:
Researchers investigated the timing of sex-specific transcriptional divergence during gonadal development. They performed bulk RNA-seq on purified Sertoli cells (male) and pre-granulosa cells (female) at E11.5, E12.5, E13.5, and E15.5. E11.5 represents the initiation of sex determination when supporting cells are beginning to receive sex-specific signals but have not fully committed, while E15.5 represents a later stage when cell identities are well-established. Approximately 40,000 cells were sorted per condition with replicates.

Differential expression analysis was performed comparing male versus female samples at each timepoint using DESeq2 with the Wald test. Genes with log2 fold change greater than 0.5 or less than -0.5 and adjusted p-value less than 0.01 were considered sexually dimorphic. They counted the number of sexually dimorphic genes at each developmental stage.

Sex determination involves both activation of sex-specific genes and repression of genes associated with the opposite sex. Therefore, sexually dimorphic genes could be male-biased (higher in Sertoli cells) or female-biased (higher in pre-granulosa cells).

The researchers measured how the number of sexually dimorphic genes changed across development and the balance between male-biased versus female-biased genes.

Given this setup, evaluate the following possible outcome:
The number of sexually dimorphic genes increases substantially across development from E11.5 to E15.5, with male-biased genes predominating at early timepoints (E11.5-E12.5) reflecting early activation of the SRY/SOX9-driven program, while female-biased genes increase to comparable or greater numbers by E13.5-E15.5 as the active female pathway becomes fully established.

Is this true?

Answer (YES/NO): NO